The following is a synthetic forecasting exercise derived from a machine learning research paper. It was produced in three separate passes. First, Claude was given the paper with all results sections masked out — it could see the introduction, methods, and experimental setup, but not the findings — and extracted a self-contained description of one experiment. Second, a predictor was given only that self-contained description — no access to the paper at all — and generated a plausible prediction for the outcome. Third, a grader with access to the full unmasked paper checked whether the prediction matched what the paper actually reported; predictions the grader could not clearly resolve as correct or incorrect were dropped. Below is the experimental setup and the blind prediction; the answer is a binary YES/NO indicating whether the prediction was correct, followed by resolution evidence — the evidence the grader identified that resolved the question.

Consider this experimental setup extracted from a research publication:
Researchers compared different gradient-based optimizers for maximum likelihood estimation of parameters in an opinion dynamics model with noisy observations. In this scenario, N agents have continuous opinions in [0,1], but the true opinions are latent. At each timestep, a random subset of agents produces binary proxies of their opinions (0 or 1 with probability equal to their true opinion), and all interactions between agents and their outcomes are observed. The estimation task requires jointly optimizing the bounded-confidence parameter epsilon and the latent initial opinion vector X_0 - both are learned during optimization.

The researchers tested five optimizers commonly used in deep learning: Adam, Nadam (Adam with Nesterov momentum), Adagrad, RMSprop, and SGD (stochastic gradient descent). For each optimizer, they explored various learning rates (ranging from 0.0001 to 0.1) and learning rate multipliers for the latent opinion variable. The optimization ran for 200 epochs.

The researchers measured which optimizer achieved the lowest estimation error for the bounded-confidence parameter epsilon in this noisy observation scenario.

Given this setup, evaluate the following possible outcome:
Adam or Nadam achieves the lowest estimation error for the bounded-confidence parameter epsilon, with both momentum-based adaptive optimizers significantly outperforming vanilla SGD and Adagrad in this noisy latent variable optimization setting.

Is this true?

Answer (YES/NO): NO